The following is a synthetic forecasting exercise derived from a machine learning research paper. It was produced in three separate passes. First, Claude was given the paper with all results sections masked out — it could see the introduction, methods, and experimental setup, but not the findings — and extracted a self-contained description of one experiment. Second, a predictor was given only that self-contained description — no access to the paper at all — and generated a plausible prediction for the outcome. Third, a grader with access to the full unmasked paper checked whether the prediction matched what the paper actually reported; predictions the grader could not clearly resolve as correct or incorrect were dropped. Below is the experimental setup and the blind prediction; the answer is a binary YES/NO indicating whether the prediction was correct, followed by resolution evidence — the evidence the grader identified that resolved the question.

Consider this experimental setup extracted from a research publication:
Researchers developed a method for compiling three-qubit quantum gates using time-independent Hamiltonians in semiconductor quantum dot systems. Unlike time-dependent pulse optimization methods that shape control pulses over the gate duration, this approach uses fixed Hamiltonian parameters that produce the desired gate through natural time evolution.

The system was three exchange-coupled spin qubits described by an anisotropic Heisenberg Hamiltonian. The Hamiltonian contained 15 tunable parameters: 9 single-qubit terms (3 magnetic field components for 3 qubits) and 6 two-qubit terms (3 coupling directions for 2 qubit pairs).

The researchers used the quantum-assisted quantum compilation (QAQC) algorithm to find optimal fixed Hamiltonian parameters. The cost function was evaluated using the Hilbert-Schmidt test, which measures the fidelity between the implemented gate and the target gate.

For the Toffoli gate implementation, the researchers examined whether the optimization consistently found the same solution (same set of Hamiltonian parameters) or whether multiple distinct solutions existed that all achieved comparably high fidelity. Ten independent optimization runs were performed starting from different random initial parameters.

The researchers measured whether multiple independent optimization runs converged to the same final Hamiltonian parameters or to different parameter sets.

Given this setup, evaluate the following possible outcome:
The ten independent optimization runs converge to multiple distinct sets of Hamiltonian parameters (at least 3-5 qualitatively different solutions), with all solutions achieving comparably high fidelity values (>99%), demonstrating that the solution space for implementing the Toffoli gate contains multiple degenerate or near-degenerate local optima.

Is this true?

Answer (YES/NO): NO